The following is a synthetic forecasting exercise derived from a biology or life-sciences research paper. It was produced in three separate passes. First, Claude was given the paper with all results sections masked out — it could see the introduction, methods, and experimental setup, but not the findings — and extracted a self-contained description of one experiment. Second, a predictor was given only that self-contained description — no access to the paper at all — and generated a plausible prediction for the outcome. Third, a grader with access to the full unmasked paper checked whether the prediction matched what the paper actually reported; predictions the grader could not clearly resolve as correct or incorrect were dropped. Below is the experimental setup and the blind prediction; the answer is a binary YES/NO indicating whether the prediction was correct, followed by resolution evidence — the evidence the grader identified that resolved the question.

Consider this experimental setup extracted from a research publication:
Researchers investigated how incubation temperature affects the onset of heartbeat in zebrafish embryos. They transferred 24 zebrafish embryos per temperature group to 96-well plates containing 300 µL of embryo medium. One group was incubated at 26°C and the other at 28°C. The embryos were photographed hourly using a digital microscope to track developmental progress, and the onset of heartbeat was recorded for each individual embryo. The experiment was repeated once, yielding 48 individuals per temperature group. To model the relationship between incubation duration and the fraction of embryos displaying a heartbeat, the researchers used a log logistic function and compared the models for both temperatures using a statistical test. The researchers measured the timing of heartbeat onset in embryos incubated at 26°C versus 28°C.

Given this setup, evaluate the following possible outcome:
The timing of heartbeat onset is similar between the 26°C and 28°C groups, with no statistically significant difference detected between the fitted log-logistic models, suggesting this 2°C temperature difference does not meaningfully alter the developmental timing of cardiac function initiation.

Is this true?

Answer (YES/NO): NO